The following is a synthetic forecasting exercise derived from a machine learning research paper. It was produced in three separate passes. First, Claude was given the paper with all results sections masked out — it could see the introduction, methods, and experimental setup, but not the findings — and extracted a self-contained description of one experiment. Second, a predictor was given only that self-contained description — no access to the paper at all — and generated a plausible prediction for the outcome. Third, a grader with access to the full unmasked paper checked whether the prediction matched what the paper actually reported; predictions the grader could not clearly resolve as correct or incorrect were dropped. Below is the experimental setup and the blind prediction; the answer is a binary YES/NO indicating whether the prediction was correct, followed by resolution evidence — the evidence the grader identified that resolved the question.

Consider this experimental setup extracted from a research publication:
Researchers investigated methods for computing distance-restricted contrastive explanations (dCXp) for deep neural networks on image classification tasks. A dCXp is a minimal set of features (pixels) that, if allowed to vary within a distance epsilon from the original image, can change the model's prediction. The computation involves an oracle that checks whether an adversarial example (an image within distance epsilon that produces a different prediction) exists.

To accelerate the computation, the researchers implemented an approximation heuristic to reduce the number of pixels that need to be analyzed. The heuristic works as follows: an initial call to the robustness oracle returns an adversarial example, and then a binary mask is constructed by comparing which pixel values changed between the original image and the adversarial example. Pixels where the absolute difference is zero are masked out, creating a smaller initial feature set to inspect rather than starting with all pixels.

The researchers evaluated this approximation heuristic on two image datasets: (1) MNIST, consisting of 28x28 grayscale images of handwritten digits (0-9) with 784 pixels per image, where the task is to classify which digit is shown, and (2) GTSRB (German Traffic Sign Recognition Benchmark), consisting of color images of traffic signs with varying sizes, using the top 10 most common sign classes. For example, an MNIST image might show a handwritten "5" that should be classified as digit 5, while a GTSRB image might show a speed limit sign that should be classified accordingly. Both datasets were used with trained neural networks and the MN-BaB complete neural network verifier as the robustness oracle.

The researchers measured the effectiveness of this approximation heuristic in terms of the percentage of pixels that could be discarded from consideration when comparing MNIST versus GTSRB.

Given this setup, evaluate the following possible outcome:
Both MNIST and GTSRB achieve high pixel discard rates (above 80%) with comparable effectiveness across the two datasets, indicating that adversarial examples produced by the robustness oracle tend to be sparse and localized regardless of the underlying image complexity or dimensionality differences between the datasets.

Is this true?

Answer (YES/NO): NO